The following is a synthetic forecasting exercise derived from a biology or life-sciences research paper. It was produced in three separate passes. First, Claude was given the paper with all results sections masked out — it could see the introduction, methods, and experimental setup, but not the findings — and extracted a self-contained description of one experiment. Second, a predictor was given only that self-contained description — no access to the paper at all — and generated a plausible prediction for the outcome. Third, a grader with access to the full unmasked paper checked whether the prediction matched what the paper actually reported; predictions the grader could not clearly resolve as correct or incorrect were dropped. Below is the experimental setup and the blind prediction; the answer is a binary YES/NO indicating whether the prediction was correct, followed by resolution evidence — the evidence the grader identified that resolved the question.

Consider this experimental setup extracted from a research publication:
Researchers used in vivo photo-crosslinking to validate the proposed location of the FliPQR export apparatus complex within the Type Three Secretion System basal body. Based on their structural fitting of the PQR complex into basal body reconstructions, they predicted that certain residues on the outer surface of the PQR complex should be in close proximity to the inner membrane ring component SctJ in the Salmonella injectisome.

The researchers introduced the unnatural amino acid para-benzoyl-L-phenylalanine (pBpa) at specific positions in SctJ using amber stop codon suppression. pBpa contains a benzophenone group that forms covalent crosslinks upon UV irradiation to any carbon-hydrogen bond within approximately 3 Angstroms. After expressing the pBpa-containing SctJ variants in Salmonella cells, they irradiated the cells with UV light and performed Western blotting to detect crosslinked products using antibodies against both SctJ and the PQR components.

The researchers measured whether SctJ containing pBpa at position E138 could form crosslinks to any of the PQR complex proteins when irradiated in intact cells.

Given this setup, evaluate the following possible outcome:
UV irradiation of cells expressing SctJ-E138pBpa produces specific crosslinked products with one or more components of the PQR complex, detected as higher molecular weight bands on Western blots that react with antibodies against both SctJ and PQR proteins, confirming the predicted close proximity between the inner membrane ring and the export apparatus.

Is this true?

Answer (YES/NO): YES